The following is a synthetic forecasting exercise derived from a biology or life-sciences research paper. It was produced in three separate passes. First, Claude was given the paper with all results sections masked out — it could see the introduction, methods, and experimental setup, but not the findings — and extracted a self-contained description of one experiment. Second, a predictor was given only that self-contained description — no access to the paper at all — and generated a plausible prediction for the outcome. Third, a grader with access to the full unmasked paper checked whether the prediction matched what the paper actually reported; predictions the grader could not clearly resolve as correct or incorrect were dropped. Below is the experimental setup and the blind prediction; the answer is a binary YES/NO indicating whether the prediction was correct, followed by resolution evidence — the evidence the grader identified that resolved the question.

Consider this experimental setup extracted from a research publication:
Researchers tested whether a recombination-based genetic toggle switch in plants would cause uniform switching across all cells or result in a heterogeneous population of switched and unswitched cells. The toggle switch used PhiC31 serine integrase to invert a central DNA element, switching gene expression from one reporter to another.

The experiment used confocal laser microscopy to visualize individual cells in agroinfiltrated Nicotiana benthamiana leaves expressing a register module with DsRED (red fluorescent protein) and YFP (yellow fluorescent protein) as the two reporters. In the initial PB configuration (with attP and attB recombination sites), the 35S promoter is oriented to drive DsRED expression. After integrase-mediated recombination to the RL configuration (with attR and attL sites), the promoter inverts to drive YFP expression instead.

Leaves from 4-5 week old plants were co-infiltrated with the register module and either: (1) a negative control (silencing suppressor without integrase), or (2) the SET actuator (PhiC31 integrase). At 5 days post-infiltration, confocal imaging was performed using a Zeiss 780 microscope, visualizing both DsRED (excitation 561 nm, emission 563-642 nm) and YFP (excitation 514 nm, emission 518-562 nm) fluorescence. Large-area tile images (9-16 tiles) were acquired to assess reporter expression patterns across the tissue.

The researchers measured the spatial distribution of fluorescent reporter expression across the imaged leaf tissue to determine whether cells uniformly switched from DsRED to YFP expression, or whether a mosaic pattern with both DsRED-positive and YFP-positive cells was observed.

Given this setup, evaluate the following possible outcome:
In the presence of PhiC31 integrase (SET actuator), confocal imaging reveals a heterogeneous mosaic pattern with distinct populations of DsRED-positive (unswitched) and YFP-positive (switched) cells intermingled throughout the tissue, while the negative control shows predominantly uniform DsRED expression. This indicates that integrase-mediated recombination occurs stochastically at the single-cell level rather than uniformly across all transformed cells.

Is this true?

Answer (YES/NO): NO